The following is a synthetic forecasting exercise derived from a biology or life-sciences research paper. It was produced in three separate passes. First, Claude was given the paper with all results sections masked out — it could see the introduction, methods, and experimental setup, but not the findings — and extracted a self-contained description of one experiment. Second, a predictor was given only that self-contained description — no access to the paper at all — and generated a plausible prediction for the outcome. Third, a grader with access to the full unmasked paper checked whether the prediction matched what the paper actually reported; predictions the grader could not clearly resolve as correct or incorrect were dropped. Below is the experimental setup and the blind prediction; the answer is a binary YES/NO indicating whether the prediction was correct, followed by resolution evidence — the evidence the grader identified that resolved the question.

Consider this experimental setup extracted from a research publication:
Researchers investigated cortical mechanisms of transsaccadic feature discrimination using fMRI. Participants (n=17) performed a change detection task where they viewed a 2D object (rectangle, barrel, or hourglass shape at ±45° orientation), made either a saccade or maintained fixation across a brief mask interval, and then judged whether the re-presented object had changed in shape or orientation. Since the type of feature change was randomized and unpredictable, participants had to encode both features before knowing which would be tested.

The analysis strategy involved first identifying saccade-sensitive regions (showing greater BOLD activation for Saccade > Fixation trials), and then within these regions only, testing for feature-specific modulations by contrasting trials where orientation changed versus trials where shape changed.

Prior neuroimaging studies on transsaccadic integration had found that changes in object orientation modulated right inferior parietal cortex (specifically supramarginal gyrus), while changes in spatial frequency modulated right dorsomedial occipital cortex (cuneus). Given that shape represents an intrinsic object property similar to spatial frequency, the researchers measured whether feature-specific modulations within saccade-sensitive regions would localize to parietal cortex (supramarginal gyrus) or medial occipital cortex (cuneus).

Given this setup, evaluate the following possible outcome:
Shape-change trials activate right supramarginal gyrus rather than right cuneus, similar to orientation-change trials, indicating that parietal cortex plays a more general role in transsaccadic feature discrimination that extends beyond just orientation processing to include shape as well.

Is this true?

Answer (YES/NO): NO